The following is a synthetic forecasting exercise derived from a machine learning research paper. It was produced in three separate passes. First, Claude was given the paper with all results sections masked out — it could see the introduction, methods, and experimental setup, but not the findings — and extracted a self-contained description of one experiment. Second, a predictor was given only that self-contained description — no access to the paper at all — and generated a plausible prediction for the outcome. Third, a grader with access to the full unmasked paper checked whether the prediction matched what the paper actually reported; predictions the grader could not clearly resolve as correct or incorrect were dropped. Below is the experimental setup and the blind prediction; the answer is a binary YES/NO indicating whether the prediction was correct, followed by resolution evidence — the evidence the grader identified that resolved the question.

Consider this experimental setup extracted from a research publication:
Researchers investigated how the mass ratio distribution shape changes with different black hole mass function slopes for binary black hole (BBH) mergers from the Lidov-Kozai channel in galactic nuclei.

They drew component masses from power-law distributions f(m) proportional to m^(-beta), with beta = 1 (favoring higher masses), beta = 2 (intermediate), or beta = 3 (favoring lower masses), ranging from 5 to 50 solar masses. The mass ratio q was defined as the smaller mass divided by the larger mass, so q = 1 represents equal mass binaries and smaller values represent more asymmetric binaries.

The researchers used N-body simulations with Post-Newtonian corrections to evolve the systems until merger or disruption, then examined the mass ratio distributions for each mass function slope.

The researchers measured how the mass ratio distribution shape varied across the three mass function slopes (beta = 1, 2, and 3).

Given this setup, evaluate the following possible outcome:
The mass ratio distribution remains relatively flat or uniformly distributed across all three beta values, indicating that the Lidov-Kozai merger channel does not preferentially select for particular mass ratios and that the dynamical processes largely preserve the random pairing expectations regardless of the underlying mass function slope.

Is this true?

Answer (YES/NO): NO